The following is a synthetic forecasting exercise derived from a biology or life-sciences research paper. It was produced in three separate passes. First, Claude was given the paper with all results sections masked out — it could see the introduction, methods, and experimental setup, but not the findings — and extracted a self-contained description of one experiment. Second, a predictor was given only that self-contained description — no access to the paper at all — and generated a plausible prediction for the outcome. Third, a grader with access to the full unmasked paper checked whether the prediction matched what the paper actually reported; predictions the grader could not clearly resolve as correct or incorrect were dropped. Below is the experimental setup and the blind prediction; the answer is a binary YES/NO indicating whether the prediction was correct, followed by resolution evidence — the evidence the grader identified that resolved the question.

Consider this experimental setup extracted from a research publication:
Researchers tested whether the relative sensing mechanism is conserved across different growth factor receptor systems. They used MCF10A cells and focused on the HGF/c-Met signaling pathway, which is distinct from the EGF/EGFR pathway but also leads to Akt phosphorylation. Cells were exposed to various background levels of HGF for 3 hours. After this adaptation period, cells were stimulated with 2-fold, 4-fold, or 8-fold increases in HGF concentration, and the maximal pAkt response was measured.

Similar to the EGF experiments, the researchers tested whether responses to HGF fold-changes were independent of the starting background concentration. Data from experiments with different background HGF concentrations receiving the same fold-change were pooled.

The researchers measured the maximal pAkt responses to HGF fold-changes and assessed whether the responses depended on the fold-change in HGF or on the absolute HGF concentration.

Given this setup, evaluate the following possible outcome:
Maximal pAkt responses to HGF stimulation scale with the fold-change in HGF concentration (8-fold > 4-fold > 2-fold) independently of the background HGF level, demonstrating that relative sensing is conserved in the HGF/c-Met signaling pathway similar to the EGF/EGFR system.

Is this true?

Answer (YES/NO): YES